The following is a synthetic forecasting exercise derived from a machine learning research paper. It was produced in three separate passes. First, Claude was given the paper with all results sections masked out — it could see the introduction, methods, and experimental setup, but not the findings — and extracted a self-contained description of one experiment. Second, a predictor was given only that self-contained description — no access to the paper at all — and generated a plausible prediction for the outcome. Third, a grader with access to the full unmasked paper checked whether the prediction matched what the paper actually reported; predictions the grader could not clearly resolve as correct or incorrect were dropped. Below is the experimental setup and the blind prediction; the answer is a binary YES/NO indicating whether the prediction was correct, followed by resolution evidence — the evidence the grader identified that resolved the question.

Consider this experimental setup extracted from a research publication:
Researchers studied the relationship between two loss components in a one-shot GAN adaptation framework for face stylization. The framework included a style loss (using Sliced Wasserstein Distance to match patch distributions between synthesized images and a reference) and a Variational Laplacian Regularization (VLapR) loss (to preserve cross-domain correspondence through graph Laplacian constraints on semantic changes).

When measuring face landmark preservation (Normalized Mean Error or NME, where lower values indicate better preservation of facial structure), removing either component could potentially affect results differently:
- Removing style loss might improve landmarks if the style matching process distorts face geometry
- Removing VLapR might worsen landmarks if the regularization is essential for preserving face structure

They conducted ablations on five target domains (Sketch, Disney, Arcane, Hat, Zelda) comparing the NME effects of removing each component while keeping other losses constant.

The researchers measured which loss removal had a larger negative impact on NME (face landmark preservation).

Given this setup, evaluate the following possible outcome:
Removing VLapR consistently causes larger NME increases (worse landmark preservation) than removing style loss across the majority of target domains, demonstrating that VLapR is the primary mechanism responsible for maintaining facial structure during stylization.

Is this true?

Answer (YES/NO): YES